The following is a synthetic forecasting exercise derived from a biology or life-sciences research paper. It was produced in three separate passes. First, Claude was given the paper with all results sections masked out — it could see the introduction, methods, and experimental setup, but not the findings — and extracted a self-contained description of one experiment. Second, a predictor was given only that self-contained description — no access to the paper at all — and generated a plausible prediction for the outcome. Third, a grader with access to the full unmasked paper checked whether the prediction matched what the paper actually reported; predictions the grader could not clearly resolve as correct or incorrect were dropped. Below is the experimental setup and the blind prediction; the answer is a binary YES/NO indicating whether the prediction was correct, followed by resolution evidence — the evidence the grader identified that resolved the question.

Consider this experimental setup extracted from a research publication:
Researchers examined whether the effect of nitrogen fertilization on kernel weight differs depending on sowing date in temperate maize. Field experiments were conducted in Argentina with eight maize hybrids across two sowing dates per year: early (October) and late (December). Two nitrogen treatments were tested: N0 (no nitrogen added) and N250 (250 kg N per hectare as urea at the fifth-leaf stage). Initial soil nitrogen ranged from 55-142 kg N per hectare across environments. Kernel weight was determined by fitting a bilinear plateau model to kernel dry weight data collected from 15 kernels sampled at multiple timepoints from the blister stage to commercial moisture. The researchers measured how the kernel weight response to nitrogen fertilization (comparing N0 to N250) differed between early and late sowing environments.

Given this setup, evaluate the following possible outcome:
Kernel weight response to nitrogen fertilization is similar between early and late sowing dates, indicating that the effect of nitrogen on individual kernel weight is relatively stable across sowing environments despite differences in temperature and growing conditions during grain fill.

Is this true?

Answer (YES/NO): NO